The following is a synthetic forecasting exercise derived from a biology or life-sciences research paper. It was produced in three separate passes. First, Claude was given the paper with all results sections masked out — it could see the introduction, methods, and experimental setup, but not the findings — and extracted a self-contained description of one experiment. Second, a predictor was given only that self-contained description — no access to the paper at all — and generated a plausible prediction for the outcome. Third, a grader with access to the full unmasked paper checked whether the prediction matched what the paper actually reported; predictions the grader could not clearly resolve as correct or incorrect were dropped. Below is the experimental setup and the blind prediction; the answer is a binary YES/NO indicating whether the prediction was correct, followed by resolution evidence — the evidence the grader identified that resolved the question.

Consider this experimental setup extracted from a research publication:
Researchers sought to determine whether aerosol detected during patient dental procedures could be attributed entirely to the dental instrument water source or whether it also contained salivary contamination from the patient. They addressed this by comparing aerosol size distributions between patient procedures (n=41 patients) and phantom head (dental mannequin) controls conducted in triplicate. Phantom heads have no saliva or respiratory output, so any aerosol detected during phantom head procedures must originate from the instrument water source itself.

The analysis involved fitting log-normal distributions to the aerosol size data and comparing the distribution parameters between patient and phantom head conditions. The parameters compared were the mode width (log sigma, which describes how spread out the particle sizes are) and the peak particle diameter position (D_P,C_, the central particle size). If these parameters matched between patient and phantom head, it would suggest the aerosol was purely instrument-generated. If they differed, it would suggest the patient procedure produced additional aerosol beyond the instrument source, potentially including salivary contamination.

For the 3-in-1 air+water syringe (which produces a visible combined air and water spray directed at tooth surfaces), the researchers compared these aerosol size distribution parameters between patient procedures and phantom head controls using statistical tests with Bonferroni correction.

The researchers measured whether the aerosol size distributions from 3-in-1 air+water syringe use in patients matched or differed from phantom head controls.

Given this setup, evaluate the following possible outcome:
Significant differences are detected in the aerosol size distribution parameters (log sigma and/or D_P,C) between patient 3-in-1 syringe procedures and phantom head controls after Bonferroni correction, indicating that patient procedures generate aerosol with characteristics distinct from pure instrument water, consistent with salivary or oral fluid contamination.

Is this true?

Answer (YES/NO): NO